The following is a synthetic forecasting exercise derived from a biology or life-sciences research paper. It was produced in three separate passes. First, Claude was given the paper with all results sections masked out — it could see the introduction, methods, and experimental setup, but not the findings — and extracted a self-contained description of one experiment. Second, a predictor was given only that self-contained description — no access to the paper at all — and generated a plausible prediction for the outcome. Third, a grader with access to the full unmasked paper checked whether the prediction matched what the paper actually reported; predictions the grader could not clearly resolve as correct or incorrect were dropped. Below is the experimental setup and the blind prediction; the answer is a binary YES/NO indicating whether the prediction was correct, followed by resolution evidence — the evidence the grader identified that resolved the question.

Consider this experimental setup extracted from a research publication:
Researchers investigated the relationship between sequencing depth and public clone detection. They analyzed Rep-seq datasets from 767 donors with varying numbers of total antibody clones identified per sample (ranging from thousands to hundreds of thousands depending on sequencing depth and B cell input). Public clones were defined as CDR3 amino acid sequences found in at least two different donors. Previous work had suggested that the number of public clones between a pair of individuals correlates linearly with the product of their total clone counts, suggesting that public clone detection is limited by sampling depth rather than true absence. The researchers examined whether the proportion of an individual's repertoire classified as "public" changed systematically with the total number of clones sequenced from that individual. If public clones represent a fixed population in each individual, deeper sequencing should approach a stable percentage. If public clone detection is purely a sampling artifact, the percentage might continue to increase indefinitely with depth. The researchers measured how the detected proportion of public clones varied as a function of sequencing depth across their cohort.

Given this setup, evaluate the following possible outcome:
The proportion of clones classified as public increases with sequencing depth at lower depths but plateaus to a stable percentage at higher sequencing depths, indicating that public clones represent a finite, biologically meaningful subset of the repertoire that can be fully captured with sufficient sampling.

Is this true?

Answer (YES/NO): NO